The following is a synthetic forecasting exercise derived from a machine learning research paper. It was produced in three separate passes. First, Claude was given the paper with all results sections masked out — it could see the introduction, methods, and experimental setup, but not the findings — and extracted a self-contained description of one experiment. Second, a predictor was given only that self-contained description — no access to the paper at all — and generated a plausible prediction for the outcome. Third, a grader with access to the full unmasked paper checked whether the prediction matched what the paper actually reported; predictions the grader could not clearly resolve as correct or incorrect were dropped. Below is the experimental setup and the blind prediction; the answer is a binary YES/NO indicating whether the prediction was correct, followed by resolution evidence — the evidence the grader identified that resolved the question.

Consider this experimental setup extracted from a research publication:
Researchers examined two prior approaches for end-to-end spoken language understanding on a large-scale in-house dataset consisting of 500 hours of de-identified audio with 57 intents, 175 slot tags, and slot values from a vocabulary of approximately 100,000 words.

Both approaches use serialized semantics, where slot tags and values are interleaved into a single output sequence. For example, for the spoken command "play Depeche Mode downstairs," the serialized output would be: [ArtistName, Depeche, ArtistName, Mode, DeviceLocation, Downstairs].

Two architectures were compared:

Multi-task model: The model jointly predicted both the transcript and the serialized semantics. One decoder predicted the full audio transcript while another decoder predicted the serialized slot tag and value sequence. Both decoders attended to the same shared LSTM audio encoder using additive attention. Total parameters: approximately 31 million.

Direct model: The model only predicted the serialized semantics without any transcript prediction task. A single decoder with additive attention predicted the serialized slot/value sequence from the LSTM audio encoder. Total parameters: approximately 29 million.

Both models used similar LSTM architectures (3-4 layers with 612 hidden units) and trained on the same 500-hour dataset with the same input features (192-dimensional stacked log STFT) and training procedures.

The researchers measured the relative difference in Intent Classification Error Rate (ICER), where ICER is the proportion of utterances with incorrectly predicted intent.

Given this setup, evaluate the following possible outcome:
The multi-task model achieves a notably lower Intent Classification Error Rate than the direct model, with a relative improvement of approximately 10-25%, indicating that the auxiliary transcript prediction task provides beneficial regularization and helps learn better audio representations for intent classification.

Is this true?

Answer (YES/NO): NO